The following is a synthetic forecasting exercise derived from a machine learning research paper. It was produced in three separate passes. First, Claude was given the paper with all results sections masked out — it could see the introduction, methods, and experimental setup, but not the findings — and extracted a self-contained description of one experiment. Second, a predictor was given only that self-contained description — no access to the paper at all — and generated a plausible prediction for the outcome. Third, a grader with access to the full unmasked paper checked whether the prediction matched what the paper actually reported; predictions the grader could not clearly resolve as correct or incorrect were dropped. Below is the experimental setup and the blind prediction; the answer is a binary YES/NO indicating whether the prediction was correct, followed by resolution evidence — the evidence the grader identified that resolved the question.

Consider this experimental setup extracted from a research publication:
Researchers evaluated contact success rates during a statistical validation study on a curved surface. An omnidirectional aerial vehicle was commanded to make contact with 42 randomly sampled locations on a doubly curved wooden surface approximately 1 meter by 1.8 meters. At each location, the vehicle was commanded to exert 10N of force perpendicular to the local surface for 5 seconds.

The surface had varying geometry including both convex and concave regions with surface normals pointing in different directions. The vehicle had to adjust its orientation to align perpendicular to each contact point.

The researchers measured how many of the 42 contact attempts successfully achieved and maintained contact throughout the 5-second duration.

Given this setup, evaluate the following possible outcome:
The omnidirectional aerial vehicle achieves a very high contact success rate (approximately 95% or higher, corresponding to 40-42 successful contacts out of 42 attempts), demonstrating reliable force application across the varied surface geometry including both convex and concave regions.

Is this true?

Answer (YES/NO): YES